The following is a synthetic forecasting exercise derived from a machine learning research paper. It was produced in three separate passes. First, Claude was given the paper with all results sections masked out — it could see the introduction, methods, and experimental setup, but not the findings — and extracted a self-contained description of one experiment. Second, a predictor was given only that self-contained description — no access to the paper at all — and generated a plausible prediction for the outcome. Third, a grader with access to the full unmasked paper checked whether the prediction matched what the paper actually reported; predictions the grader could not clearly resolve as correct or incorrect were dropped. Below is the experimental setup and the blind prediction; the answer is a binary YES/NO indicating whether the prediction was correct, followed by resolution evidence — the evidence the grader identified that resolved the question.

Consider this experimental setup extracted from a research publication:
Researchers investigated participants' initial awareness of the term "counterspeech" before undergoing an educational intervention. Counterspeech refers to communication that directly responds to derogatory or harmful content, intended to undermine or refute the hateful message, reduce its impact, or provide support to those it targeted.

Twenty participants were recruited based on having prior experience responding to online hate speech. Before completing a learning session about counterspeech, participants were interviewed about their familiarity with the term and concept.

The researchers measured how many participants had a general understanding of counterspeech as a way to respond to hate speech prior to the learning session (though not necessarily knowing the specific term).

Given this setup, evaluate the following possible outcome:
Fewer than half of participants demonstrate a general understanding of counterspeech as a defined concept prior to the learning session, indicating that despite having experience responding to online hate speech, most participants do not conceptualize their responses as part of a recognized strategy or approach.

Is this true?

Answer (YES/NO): NO